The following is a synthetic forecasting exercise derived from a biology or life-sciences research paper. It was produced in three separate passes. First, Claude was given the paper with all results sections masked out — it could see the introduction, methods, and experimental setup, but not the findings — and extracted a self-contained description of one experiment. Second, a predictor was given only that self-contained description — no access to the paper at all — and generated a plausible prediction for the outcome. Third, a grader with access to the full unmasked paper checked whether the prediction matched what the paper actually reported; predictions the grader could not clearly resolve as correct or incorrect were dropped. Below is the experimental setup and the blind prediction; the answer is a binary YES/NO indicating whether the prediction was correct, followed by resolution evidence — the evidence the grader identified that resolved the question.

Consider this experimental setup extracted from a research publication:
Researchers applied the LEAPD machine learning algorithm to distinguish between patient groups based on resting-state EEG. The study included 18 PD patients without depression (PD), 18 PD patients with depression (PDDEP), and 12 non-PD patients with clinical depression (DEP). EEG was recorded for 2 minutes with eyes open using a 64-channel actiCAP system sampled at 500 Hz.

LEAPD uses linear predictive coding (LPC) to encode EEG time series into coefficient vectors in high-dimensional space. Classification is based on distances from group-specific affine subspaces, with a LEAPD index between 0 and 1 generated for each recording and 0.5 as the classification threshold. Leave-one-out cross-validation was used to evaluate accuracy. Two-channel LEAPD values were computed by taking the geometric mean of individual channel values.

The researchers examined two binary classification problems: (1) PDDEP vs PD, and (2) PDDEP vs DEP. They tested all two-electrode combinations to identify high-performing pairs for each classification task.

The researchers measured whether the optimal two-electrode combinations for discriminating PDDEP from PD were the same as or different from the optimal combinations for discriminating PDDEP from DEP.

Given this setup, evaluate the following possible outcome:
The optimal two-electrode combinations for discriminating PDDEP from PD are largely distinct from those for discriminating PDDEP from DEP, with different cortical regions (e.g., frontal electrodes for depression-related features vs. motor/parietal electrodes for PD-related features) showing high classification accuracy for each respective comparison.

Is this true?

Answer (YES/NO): NO